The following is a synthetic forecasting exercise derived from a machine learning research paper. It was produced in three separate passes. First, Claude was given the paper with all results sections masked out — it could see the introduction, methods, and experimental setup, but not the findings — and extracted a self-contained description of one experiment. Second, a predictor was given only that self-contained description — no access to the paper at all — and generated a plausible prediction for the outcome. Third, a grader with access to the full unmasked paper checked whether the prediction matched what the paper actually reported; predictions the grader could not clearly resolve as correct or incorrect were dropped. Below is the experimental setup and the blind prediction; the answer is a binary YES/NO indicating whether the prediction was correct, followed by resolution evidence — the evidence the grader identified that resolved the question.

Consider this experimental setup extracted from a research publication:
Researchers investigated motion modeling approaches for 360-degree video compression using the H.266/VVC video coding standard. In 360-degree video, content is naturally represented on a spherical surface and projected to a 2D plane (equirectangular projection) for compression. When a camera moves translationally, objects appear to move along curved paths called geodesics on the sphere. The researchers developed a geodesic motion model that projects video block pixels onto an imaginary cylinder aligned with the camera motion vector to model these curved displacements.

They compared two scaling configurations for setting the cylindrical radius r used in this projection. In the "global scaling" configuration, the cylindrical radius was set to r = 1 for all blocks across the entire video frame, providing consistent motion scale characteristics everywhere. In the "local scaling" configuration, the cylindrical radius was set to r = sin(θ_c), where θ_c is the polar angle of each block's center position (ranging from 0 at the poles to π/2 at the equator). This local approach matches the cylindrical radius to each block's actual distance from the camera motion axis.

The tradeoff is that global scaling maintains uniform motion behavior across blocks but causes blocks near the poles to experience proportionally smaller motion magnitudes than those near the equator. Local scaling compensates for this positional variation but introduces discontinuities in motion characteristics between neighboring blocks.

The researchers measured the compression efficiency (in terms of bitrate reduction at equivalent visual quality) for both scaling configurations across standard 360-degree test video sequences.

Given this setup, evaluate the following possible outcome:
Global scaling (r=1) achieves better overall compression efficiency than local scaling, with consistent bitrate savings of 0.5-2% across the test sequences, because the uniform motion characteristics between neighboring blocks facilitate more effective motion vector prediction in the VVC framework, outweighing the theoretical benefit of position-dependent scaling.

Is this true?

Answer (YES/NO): NO